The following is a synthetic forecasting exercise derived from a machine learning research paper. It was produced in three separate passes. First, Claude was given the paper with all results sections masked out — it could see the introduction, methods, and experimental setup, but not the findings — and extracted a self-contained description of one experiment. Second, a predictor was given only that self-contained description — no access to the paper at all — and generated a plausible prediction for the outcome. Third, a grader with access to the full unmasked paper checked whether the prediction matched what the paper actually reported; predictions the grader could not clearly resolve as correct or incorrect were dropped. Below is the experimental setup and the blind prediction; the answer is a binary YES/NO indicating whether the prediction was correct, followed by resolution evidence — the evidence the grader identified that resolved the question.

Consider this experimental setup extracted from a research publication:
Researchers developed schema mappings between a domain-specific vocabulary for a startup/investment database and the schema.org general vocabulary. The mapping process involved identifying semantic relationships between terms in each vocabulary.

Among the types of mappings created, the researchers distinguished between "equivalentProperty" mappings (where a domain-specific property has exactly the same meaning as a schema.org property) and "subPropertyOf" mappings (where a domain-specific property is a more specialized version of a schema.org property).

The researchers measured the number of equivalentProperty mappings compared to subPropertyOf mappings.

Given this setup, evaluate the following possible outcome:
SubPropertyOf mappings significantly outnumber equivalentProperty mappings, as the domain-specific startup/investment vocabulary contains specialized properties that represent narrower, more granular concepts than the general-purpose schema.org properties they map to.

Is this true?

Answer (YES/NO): NO